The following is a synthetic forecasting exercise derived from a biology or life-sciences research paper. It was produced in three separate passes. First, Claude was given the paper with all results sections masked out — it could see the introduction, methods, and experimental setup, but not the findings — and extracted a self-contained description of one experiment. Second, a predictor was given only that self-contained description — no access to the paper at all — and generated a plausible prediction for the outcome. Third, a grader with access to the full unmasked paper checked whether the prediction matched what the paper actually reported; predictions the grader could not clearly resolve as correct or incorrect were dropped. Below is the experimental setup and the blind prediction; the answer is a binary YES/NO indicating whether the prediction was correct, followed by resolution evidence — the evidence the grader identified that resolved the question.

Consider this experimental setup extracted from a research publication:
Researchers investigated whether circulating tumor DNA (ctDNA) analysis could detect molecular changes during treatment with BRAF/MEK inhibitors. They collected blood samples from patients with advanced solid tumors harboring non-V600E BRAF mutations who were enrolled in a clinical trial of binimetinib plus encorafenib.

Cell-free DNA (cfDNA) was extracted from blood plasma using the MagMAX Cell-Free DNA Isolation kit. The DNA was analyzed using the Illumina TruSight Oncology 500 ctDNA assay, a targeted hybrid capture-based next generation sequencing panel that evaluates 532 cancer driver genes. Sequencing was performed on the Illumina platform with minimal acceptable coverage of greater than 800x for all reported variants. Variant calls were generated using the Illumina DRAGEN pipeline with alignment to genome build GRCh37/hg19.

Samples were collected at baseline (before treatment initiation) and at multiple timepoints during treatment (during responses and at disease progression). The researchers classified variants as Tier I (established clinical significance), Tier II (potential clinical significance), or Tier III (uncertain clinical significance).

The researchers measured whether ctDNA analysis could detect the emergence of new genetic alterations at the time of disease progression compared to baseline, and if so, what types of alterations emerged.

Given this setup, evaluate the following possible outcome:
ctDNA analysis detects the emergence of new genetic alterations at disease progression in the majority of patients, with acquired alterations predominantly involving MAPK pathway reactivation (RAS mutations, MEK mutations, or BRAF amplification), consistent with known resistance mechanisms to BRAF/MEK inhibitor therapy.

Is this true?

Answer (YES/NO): NO